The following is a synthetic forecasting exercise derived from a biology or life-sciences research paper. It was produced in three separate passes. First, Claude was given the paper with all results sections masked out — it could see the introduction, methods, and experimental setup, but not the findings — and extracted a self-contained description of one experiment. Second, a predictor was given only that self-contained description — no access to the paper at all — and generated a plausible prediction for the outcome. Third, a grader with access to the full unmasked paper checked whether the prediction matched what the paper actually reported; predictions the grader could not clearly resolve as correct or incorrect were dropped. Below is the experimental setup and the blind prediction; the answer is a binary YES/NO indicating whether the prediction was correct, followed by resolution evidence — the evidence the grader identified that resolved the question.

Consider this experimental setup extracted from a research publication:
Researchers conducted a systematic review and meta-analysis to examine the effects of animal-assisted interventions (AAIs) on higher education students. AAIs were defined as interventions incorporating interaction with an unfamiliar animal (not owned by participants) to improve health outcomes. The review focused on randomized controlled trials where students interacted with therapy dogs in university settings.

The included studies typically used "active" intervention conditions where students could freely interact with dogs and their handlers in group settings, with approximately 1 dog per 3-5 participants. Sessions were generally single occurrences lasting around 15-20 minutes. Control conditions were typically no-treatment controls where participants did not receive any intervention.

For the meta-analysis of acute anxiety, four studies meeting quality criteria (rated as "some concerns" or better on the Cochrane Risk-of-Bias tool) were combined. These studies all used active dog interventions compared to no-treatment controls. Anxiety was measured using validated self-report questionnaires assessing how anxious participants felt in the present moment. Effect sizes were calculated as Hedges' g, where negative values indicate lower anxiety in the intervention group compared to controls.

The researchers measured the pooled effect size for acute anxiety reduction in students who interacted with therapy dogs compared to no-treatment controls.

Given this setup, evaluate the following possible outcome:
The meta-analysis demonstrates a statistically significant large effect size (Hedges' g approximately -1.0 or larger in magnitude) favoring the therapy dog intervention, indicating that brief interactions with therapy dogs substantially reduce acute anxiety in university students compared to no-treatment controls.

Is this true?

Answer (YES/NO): NO